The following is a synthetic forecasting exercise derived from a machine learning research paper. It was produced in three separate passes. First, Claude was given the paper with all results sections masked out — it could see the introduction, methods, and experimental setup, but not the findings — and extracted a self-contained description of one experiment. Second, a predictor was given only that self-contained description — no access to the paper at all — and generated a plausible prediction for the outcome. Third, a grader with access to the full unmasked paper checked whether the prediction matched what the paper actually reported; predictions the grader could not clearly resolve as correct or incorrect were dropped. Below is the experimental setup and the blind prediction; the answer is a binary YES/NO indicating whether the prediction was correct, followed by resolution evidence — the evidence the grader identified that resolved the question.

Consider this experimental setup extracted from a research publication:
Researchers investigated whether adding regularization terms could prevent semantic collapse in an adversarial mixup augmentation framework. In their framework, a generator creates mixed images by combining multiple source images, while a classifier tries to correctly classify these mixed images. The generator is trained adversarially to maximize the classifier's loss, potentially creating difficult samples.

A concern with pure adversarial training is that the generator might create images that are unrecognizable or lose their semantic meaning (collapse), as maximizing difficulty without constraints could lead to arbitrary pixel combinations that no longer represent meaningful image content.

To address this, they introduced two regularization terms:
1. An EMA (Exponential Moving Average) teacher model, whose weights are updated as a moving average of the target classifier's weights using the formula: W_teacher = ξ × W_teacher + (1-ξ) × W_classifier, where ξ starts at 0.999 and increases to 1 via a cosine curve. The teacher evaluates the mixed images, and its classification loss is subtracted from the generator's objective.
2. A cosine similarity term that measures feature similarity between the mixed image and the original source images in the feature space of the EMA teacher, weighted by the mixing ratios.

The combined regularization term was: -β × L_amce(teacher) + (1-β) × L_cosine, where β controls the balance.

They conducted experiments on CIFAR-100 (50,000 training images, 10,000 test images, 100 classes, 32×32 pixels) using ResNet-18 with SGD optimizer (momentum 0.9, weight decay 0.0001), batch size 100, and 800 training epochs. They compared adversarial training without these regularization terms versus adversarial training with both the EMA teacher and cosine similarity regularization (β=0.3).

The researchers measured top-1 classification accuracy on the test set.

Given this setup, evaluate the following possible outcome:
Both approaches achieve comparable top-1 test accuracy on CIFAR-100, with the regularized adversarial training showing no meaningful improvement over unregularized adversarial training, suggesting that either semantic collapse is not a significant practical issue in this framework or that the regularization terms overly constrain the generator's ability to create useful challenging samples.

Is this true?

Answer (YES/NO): NO